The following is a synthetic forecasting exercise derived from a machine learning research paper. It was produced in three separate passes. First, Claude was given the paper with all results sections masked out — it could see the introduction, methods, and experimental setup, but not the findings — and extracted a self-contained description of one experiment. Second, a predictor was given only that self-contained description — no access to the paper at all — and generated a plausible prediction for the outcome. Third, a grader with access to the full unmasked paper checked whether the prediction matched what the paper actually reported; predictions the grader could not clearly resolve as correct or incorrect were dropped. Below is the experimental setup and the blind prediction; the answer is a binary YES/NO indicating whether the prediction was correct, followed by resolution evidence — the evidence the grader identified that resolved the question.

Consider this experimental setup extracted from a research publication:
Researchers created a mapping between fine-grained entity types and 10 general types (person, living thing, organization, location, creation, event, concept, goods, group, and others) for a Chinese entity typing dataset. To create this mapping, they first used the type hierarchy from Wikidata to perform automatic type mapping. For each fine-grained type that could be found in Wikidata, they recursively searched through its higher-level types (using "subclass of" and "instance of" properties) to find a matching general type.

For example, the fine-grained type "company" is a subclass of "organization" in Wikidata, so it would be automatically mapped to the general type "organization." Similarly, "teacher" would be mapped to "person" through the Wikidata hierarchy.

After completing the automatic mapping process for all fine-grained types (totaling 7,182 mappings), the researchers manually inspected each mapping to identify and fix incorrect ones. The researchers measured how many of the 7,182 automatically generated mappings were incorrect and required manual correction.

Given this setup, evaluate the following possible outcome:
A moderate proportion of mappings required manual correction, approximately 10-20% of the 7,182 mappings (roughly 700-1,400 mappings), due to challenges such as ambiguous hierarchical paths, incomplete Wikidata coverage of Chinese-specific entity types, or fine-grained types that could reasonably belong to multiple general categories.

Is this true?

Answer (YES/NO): NO